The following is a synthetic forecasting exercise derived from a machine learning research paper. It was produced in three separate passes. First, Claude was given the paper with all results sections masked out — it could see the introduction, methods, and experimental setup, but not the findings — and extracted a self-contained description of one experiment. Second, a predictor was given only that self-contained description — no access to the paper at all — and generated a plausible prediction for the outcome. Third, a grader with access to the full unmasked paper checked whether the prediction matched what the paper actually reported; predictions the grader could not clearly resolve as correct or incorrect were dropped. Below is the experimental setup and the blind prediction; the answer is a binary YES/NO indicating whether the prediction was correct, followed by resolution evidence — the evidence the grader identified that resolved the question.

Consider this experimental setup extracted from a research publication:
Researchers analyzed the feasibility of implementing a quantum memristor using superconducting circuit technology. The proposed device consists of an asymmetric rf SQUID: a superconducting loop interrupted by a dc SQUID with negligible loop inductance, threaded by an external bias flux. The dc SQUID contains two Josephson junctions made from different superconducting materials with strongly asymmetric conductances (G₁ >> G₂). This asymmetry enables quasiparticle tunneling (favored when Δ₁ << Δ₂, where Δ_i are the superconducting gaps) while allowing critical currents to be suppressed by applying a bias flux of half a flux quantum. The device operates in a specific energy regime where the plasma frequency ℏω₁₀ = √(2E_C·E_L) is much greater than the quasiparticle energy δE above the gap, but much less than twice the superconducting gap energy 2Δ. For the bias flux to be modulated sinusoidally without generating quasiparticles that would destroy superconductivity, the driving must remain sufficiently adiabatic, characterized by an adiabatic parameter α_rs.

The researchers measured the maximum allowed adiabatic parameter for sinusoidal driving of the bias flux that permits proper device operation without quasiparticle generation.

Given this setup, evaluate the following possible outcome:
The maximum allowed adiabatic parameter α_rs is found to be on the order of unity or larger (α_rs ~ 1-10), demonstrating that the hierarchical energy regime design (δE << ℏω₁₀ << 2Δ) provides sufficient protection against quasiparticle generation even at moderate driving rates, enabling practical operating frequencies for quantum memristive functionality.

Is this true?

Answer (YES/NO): NO